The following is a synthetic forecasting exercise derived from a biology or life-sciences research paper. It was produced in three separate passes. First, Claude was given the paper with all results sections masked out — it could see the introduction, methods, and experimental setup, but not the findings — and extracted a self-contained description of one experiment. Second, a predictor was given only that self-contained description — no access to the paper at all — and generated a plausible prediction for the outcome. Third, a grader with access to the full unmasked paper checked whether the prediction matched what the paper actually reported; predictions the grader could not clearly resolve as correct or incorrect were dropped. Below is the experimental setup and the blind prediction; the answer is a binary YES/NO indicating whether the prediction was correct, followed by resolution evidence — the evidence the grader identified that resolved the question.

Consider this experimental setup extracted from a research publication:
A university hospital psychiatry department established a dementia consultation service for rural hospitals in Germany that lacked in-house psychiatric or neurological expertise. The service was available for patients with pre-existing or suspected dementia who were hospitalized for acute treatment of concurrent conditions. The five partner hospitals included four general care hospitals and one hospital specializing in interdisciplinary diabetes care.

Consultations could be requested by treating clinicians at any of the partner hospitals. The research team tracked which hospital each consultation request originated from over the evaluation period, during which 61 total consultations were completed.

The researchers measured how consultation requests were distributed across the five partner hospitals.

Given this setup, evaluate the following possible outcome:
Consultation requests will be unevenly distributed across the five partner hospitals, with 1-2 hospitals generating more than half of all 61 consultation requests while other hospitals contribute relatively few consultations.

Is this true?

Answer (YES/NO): YES